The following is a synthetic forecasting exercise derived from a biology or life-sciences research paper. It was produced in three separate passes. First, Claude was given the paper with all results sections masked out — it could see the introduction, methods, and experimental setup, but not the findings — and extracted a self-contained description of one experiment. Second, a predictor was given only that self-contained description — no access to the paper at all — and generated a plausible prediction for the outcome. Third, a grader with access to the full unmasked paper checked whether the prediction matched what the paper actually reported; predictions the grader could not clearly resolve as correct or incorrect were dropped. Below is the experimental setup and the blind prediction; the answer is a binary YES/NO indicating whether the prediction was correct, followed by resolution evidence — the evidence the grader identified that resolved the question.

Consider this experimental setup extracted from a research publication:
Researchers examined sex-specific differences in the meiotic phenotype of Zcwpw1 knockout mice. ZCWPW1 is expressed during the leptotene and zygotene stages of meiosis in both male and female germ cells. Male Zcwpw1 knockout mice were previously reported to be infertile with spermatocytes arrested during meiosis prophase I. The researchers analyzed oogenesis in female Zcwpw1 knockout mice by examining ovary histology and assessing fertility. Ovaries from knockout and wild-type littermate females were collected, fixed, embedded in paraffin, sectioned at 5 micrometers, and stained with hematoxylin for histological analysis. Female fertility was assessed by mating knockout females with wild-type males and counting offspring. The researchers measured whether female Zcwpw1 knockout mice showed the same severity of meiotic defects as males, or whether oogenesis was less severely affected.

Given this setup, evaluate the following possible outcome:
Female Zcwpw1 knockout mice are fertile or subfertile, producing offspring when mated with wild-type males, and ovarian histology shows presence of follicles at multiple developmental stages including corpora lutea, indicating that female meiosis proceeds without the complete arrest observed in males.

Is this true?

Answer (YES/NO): YES